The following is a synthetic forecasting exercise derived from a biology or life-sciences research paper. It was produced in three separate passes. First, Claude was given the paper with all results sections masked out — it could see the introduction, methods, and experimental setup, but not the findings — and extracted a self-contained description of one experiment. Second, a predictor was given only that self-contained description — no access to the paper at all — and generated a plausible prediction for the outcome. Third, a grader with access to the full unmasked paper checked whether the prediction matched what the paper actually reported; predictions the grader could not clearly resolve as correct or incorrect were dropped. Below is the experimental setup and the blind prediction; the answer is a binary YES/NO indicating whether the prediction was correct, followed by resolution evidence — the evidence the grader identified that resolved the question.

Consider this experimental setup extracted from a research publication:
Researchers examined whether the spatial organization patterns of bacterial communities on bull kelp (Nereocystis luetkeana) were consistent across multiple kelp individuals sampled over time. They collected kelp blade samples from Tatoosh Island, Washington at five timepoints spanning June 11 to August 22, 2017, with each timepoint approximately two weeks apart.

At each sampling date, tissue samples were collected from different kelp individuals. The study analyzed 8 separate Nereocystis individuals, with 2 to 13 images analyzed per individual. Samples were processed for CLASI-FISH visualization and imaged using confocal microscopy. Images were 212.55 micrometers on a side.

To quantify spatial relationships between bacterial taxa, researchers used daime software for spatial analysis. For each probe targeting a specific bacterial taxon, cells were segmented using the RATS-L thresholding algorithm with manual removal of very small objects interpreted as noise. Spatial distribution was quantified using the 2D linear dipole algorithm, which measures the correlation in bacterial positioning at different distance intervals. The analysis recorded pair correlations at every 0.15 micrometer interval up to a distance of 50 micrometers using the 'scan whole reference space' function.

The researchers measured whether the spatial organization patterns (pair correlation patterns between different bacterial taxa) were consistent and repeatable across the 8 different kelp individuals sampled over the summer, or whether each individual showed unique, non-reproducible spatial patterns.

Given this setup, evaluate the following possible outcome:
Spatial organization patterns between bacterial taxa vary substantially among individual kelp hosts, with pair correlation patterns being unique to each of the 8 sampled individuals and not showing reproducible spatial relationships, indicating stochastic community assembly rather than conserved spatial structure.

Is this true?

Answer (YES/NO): NO